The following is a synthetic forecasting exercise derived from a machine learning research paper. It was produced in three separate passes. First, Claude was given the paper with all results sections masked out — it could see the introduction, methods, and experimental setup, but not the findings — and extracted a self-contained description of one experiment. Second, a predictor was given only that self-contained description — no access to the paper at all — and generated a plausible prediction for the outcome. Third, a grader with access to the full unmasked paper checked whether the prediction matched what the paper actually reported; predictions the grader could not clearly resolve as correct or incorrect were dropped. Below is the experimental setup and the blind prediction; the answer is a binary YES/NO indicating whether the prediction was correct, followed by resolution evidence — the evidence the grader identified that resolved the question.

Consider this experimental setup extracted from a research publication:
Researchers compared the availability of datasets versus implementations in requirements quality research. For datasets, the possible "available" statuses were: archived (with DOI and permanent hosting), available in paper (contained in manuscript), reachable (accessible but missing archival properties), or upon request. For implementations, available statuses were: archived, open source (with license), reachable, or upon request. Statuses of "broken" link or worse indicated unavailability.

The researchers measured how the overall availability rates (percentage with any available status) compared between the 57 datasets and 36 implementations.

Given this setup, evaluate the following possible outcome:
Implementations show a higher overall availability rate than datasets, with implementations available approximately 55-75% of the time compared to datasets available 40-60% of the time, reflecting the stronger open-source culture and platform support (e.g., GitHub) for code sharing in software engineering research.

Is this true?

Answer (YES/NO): NO